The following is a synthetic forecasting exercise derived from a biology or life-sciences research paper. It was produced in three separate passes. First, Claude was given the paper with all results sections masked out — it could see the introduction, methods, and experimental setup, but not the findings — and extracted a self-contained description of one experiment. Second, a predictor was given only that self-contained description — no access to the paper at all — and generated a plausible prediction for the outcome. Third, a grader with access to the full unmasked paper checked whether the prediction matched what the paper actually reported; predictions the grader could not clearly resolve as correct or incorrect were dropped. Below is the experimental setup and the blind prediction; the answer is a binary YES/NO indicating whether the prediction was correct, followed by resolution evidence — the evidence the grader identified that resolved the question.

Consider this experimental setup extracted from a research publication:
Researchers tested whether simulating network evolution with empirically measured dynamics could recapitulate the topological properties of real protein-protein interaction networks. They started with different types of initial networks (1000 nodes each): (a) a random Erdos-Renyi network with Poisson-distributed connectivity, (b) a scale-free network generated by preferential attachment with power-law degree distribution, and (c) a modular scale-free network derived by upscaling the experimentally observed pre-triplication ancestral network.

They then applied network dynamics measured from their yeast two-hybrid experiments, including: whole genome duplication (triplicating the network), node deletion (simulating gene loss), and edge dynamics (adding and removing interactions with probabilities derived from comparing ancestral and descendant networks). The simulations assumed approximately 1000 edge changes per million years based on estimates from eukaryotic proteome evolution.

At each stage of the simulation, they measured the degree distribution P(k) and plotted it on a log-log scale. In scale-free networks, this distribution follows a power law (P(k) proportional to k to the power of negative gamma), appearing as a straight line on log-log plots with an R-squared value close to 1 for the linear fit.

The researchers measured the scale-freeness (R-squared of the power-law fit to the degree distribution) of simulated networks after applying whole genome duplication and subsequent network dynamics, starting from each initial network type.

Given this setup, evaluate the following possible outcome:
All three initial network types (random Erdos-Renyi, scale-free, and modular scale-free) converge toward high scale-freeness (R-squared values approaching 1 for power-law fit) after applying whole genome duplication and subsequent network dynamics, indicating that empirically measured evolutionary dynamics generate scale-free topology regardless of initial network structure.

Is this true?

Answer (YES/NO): NO